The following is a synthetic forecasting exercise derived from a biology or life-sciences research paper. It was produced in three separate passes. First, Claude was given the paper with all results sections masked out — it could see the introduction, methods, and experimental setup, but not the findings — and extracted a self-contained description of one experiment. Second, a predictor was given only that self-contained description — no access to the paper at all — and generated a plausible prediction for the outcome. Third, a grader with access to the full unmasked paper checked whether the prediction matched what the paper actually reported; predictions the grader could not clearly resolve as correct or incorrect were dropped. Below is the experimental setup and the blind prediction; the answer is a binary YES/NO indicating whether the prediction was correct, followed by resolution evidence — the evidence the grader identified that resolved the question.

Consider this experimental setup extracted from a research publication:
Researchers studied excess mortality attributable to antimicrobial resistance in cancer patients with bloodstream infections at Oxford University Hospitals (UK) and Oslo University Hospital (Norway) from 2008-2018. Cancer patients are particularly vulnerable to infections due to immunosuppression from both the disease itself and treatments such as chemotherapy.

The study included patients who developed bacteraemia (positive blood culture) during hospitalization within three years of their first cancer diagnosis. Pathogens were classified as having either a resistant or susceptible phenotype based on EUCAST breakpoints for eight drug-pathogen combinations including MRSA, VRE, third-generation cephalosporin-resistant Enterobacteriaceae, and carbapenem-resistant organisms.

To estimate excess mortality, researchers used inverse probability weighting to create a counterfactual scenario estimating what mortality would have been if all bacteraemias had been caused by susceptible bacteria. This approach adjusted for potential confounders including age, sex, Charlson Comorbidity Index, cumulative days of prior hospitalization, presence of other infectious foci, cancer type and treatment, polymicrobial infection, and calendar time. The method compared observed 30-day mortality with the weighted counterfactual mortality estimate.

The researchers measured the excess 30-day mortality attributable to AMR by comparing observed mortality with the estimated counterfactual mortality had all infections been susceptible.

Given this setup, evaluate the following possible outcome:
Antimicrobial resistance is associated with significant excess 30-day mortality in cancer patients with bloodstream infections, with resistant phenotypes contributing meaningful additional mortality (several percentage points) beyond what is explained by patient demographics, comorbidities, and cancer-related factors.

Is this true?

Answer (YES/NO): NO